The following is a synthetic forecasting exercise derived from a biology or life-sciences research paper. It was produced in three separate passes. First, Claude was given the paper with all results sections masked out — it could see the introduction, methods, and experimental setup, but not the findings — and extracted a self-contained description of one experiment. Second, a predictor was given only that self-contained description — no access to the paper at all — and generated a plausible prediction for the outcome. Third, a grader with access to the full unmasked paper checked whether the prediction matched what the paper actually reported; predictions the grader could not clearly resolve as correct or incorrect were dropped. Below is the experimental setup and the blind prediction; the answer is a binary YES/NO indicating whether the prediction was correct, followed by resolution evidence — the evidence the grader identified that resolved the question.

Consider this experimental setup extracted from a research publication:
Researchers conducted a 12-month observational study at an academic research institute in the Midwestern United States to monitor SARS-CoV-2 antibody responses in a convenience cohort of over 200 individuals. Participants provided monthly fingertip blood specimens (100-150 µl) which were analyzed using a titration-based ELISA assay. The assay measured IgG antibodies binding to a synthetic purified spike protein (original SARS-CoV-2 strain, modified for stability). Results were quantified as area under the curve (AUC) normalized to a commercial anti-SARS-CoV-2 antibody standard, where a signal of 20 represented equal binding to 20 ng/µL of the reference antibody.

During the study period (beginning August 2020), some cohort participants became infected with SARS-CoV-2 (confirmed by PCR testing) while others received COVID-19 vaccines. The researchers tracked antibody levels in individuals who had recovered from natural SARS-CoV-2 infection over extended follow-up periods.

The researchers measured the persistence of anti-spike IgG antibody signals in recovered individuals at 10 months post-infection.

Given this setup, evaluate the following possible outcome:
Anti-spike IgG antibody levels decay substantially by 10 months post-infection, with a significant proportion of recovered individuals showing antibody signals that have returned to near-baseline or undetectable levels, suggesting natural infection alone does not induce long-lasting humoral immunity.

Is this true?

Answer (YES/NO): NO